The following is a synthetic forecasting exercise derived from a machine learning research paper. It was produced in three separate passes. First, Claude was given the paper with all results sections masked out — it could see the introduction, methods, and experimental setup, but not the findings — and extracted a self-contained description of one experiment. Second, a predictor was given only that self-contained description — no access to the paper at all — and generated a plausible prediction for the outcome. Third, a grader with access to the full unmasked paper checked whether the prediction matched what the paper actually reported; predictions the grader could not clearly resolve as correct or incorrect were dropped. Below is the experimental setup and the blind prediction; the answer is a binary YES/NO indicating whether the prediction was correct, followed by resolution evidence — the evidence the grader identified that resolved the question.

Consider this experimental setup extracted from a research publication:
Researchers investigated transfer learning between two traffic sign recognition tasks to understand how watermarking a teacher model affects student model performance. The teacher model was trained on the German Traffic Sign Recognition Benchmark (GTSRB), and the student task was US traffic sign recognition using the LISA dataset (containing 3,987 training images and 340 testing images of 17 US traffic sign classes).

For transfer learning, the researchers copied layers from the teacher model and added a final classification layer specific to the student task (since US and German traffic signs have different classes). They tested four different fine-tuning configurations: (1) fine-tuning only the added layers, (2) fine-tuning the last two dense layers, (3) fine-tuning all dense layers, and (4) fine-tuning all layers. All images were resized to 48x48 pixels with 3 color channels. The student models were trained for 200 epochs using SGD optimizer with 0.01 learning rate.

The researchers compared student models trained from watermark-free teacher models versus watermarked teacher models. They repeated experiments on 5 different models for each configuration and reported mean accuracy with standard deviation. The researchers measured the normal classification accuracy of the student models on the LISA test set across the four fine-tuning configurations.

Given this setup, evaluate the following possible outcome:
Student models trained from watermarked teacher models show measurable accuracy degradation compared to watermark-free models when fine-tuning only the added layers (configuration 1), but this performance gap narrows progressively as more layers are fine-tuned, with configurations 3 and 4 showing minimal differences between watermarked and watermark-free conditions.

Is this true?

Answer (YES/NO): NO